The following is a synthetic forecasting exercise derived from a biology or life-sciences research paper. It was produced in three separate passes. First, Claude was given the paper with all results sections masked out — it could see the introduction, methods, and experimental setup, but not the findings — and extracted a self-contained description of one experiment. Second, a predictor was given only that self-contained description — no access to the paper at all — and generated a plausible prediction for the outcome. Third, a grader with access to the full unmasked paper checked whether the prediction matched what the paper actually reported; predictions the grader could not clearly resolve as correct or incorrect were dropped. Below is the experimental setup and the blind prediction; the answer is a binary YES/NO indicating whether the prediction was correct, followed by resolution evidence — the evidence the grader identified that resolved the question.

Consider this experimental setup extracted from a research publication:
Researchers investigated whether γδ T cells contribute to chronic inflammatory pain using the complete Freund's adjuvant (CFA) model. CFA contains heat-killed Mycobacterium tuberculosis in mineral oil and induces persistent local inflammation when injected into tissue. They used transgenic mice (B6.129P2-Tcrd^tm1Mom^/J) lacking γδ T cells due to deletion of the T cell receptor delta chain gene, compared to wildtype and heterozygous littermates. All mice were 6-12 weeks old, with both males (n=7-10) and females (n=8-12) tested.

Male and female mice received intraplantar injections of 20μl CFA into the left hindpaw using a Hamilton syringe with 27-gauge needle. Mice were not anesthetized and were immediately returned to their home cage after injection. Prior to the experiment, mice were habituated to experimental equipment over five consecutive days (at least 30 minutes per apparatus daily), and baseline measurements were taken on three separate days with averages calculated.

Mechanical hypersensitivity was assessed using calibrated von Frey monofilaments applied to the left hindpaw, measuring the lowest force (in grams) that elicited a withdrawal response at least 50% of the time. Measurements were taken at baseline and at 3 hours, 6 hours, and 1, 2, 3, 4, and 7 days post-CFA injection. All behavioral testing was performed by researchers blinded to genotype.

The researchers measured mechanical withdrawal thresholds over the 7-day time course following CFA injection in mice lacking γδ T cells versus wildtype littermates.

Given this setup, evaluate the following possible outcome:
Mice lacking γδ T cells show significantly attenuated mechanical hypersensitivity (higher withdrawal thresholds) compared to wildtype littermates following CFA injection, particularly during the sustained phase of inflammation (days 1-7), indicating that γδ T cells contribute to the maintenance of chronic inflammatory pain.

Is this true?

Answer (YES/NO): NO